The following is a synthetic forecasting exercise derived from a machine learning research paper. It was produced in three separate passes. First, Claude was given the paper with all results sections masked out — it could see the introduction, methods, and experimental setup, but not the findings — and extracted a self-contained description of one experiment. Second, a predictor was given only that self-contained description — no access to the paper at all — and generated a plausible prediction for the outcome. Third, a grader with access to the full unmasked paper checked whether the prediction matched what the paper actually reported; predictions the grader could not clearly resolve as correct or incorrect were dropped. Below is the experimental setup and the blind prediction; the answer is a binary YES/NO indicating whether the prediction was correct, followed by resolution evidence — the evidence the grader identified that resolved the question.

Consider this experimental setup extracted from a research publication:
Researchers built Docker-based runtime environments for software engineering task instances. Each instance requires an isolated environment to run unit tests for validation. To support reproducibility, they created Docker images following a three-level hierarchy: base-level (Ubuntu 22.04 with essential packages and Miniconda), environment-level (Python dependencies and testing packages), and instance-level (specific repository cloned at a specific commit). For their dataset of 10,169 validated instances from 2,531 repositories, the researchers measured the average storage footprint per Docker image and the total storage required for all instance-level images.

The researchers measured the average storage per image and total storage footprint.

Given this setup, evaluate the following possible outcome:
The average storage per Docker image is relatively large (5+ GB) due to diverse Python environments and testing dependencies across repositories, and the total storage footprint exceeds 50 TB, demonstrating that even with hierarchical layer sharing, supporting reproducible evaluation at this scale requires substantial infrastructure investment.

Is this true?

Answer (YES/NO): NO